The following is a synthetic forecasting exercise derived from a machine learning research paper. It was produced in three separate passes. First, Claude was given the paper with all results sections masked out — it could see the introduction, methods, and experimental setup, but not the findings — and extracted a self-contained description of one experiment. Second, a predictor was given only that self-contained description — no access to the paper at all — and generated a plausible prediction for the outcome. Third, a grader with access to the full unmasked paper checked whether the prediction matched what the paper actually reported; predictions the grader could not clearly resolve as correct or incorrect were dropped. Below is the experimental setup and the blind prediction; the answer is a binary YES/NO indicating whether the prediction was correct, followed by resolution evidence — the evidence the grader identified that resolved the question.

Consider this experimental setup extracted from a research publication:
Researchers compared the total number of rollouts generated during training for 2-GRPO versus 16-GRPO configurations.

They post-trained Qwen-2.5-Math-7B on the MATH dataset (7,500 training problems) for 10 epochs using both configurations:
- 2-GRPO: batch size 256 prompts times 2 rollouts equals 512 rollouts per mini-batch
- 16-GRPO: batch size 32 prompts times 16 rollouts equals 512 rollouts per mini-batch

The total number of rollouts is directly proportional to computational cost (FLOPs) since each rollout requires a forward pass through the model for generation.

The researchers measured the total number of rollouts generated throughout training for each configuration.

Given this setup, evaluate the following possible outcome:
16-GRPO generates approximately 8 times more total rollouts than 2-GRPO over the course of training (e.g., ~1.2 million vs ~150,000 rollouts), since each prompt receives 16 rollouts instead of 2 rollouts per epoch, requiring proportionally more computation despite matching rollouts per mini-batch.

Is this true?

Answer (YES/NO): YES